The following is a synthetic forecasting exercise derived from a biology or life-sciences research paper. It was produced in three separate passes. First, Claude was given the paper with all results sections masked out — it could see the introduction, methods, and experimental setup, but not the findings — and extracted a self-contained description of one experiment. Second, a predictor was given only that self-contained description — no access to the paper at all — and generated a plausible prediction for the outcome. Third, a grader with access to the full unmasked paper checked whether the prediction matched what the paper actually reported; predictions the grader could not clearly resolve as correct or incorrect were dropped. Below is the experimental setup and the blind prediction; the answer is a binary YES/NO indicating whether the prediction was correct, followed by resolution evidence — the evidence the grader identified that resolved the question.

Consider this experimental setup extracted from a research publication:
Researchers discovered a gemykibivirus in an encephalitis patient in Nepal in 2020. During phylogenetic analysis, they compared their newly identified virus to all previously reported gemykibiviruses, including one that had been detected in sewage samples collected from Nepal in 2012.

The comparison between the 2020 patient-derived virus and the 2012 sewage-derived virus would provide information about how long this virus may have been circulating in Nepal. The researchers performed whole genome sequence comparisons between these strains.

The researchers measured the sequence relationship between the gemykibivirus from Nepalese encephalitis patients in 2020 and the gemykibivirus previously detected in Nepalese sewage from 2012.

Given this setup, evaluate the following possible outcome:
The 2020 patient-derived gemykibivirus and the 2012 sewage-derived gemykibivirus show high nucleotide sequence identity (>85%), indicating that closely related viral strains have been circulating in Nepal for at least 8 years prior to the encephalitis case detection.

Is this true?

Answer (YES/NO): YES